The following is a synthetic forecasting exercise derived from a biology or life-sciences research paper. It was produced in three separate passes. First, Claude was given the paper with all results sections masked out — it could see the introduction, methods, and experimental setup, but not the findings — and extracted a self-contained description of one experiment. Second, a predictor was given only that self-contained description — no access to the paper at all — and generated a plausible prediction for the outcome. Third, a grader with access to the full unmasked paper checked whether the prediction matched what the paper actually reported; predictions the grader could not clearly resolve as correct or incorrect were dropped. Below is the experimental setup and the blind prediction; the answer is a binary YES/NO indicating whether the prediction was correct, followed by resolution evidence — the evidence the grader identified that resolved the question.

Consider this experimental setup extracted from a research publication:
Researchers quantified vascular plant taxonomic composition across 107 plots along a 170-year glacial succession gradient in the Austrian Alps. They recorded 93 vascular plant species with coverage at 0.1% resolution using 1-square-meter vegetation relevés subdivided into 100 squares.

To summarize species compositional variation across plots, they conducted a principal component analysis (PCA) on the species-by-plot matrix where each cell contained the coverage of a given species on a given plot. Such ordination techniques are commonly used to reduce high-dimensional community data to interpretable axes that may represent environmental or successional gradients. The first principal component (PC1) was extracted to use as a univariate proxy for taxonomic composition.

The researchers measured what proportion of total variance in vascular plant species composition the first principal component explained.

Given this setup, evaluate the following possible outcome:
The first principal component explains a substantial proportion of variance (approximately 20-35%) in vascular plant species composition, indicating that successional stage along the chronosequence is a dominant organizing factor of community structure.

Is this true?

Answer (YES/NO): NO